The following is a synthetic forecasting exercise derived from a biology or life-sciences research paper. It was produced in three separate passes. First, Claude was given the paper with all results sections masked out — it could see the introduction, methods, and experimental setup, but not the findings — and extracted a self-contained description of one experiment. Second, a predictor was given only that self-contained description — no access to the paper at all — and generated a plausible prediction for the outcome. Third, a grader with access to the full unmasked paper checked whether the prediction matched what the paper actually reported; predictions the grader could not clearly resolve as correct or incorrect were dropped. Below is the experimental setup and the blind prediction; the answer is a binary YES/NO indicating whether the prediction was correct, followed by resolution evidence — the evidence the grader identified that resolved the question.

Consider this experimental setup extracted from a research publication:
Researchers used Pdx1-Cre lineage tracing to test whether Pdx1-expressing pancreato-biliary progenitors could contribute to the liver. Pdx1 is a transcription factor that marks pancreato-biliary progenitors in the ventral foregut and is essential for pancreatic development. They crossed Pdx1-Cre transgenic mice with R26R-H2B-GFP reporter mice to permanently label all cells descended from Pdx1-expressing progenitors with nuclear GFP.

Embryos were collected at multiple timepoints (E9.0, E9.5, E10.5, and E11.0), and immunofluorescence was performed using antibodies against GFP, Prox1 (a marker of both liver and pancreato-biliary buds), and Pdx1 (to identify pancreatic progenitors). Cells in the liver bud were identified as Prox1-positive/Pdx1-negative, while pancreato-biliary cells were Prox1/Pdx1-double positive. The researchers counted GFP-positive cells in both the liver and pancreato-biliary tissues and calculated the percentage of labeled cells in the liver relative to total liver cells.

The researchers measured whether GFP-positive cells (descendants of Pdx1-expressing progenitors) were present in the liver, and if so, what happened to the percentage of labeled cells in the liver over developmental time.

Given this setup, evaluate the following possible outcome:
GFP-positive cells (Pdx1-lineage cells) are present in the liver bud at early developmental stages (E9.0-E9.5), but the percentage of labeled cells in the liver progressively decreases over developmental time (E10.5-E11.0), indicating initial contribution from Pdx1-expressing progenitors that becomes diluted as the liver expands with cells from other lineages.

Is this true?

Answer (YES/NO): NO